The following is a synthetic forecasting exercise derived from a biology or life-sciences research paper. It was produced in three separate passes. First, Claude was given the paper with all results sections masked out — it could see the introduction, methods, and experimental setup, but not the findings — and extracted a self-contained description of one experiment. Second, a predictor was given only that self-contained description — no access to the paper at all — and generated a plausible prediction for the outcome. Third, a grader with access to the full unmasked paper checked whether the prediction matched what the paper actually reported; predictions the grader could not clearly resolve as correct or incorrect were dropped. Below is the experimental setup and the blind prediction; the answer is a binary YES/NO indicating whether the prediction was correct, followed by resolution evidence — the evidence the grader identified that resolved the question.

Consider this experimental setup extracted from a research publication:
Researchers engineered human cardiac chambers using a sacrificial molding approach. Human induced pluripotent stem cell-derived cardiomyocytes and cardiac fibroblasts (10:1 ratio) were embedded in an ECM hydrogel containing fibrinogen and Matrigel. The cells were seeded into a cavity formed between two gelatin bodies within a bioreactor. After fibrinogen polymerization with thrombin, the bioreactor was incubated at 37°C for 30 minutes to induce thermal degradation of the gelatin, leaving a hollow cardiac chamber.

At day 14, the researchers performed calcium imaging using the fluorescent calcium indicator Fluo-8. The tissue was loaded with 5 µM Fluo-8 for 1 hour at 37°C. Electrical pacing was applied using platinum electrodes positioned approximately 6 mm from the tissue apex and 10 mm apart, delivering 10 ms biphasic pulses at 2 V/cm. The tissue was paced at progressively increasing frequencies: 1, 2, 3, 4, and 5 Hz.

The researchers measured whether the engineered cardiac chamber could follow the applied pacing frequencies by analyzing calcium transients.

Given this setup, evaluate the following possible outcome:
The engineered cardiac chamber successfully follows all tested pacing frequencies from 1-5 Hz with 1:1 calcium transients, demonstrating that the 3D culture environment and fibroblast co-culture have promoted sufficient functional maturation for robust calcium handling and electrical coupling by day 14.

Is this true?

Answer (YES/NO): NO